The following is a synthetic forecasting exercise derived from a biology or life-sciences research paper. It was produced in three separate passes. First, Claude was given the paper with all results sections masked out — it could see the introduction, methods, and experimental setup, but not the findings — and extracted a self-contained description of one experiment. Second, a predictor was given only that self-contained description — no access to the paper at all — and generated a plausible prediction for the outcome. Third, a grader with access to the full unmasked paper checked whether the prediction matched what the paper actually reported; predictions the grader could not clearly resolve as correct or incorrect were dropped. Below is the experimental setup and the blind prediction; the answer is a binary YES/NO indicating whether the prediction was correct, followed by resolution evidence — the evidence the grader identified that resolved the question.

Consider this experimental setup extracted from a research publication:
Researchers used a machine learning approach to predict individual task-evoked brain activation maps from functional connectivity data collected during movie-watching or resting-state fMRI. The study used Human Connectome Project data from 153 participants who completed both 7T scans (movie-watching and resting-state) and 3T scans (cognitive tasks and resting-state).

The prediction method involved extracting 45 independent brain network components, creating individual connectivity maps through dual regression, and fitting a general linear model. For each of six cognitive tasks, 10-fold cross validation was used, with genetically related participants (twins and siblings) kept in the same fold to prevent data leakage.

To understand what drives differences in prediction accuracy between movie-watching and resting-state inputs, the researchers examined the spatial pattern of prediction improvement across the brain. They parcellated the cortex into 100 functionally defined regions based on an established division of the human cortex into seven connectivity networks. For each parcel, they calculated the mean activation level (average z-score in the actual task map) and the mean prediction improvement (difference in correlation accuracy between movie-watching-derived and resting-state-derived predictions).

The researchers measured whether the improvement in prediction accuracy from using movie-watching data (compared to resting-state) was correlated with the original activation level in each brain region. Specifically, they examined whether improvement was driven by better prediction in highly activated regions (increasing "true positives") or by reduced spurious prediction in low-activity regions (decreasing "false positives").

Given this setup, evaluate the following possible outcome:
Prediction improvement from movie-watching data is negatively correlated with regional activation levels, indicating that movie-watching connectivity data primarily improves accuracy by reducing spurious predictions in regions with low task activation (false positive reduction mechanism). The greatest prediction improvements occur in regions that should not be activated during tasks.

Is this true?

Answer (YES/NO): NO